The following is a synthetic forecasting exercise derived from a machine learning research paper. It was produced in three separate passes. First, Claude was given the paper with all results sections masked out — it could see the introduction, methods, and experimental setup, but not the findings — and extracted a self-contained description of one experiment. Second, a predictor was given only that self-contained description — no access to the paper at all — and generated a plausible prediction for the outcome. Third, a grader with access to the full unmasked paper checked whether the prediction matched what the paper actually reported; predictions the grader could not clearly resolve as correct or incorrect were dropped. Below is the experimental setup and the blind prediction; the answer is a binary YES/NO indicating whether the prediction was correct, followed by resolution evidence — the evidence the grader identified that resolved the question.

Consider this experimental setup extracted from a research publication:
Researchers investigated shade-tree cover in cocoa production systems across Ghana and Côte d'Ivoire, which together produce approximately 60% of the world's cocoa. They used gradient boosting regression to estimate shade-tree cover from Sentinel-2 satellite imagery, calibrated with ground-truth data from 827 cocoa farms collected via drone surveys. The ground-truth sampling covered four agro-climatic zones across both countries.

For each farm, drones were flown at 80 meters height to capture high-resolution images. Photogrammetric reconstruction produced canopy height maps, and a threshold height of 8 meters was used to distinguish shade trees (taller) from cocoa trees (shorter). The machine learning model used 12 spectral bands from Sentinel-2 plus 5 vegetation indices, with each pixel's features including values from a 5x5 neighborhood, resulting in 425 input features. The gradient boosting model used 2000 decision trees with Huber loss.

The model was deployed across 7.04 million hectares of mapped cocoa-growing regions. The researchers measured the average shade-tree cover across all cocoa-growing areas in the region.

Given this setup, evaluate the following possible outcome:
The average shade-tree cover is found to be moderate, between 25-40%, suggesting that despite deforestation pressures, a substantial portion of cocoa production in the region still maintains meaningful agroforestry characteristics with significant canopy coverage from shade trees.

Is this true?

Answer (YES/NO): NO